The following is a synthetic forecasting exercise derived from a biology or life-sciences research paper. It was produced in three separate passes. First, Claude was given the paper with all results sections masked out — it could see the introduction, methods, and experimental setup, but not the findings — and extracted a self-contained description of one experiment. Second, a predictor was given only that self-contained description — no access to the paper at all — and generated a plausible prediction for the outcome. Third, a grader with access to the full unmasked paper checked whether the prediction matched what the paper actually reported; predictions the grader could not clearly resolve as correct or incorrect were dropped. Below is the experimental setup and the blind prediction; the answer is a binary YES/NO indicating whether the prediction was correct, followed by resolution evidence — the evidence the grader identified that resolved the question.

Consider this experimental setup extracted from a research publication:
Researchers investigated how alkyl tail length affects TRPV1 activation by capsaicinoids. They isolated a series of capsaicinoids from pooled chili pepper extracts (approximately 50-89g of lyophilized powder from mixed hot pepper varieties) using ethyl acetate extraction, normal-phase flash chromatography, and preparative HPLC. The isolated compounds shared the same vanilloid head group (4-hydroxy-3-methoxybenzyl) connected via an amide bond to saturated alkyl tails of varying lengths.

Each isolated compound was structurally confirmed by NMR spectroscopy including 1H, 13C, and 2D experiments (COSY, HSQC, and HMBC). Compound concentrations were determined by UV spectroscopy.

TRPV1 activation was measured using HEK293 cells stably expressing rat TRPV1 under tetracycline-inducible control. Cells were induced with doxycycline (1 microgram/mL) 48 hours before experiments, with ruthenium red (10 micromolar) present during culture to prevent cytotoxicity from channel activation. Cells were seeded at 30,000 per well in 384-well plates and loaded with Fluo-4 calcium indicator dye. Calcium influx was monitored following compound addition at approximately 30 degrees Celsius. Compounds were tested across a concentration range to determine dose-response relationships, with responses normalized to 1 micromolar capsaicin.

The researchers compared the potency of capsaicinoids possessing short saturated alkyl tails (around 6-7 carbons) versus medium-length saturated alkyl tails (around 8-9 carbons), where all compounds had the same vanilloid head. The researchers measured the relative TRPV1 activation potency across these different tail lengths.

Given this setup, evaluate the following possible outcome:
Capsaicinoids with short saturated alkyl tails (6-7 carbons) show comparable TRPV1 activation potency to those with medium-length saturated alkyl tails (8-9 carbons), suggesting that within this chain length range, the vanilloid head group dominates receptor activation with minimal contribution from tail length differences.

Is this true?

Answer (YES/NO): NO